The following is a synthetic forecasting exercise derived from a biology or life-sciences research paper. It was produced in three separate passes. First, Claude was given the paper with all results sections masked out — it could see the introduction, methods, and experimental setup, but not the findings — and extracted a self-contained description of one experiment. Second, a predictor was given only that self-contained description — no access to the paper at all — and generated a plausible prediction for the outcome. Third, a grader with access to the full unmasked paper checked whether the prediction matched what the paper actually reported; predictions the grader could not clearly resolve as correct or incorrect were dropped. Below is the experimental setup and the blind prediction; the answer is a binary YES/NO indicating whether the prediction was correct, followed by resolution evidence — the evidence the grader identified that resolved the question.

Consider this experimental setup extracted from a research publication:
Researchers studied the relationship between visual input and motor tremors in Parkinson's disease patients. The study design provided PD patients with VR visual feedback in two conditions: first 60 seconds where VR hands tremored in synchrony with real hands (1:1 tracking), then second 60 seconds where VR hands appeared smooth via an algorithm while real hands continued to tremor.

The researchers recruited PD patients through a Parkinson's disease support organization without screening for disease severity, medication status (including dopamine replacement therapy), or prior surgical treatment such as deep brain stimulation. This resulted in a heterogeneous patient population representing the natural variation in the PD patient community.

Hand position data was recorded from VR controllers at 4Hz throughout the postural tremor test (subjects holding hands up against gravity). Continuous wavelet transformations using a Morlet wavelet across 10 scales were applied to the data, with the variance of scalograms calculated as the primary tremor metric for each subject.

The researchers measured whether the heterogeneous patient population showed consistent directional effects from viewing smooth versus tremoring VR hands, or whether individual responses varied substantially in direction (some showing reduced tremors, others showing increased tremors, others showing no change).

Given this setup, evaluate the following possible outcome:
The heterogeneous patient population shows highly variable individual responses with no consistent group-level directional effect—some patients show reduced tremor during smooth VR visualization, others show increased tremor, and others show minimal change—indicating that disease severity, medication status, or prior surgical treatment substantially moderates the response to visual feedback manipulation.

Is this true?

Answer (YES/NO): NO